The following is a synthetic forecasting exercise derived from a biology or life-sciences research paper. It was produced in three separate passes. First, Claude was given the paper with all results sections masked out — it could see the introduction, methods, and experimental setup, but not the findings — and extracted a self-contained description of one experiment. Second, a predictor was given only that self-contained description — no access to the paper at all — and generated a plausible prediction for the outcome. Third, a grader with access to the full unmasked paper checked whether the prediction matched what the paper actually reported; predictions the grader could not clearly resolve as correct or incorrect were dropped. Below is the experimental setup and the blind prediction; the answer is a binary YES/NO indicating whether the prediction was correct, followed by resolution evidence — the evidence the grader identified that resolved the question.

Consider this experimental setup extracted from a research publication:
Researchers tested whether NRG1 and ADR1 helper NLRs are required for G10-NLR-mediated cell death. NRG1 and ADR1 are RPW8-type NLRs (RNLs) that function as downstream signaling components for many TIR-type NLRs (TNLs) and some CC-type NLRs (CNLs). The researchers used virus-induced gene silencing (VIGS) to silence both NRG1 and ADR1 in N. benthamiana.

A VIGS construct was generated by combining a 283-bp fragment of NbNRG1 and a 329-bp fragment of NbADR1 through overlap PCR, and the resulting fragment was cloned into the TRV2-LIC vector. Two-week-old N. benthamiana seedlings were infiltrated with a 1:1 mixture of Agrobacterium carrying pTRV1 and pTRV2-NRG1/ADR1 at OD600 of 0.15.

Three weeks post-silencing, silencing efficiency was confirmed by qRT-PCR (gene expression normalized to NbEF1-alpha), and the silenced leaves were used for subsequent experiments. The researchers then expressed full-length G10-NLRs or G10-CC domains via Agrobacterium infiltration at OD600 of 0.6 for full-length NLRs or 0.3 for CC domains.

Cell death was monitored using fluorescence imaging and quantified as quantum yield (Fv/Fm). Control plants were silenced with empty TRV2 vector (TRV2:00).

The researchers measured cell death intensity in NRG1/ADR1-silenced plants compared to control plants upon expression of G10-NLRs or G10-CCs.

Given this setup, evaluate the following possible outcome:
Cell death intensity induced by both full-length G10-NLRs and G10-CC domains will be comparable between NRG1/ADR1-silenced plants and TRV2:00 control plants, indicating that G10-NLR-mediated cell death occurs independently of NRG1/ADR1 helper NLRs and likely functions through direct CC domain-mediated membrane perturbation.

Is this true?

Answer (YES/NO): YES